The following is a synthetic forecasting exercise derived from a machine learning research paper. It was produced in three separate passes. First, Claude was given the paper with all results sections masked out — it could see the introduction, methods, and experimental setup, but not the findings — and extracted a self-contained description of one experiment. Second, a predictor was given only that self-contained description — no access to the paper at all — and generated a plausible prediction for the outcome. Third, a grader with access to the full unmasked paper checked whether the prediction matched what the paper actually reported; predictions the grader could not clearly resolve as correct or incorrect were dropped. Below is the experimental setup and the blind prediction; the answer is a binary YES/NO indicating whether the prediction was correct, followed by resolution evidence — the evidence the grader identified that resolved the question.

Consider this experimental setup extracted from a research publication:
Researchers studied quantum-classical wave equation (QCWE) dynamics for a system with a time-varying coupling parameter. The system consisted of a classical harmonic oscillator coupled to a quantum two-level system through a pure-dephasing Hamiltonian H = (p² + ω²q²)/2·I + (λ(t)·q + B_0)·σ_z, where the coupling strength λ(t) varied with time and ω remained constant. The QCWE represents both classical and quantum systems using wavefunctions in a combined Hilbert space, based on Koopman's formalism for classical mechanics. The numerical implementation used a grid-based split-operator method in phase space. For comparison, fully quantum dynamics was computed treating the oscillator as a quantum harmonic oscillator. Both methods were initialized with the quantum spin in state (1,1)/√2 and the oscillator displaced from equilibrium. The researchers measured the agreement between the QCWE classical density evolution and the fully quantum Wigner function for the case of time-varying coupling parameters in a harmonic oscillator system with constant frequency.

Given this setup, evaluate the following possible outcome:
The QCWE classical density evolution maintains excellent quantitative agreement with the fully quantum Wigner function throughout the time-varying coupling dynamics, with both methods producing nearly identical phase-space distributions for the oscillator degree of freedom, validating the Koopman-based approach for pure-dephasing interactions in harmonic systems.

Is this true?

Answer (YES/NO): YES